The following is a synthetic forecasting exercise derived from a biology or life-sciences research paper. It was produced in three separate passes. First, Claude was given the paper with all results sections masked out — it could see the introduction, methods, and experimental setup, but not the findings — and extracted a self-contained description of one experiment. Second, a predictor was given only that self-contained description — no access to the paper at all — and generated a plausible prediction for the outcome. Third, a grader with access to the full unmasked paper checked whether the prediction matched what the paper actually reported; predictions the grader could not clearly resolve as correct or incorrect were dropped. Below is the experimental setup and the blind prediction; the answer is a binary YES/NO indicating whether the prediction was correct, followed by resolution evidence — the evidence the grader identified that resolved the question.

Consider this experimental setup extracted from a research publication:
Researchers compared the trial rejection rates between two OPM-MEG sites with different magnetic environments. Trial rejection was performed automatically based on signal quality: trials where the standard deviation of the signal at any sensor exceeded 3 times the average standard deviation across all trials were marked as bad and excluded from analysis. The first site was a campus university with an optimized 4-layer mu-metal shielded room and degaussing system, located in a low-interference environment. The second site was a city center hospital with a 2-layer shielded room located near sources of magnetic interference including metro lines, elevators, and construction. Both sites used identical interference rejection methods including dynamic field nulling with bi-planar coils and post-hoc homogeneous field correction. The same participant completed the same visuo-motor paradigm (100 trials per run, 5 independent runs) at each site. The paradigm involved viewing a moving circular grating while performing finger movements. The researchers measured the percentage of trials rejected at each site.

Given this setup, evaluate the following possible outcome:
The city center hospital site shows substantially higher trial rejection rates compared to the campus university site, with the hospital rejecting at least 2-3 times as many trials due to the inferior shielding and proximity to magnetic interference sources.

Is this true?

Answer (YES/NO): NO